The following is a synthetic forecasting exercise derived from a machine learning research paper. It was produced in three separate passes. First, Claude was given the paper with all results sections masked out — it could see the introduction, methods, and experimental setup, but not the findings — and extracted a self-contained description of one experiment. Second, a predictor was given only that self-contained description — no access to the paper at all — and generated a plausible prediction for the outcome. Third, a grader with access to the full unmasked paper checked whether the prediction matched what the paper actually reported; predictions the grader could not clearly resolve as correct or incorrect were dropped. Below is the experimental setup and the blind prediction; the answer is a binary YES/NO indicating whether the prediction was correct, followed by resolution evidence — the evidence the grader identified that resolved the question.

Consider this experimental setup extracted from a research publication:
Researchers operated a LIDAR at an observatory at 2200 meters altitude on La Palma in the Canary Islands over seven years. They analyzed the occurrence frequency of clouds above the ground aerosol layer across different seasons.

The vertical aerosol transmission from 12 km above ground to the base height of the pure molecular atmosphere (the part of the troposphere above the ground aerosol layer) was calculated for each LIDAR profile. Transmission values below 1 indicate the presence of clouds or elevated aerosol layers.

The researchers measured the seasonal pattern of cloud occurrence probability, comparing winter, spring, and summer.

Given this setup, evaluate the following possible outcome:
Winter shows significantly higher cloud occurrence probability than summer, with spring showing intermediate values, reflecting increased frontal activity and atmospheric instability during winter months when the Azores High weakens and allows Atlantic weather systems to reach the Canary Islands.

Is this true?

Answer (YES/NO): YES